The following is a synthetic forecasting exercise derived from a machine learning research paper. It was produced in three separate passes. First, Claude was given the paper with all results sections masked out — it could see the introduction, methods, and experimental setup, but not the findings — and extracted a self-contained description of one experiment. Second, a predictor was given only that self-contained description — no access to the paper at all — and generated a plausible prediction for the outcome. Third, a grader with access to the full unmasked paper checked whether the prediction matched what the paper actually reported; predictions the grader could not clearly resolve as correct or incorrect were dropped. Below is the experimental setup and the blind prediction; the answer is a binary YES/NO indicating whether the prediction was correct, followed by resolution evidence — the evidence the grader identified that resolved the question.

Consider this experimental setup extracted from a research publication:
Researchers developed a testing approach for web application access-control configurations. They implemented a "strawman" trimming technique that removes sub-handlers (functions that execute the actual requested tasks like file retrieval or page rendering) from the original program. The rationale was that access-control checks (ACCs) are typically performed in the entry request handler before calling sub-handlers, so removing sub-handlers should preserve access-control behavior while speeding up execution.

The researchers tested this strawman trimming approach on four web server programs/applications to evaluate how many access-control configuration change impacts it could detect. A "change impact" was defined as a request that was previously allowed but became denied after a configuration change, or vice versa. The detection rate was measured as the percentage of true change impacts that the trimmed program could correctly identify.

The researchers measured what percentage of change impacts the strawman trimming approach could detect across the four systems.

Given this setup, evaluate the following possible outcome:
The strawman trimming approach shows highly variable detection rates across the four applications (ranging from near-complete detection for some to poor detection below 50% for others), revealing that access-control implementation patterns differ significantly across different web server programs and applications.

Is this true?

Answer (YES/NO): NO